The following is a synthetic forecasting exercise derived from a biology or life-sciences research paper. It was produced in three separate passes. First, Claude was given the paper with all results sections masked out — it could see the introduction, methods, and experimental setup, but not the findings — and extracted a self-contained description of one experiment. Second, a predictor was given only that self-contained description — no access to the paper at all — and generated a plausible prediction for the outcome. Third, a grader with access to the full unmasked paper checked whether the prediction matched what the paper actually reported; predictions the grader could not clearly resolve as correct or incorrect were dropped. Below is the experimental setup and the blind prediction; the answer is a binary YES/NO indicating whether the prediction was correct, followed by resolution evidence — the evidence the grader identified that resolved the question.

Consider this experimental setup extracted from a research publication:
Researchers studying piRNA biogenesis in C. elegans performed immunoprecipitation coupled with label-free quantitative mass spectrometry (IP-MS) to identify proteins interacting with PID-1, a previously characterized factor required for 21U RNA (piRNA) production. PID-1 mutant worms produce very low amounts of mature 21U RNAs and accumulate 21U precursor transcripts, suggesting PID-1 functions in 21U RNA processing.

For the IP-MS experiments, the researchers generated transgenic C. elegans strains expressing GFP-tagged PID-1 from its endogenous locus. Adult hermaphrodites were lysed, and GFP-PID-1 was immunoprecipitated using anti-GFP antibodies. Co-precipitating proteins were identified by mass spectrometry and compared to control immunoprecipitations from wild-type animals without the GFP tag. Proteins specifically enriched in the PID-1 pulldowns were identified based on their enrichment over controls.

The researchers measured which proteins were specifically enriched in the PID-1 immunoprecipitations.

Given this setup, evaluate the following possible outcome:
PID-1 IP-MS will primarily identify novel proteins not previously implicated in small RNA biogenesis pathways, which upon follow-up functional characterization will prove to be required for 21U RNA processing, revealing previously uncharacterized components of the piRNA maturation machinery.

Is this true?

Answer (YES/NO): NO